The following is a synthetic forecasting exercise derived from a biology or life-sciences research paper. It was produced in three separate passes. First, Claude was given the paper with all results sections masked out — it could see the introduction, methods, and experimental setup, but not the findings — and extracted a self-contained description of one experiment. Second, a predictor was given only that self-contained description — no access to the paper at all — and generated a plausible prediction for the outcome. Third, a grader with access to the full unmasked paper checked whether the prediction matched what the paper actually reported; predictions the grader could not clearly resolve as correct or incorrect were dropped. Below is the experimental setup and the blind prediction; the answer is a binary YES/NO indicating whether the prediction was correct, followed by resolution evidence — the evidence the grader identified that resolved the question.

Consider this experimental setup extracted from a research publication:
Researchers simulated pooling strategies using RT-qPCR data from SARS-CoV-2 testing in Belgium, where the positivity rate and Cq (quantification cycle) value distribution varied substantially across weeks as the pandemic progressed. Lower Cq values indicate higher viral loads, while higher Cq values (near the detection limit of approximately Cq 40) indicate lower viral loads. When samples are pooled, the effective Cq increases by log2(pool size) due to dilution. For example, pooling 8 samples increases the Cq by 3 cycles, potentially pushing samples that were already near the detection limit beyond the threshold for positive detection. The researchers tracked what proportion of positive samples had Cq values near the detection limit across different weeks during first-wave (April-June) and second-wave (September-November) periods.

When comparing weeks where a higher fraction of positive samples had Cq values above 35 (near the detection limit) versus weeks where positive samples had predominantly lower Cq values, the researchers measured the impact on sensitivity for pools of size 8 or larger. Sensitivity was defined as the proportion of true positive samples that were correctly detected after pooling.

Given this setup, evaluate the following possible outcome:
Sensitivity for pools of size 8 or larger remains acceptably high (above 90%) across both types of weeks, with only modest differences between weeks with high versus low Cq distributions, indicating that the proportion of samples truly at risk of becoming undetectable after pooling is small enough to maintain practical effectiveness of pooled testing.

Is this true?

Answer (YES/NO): NO